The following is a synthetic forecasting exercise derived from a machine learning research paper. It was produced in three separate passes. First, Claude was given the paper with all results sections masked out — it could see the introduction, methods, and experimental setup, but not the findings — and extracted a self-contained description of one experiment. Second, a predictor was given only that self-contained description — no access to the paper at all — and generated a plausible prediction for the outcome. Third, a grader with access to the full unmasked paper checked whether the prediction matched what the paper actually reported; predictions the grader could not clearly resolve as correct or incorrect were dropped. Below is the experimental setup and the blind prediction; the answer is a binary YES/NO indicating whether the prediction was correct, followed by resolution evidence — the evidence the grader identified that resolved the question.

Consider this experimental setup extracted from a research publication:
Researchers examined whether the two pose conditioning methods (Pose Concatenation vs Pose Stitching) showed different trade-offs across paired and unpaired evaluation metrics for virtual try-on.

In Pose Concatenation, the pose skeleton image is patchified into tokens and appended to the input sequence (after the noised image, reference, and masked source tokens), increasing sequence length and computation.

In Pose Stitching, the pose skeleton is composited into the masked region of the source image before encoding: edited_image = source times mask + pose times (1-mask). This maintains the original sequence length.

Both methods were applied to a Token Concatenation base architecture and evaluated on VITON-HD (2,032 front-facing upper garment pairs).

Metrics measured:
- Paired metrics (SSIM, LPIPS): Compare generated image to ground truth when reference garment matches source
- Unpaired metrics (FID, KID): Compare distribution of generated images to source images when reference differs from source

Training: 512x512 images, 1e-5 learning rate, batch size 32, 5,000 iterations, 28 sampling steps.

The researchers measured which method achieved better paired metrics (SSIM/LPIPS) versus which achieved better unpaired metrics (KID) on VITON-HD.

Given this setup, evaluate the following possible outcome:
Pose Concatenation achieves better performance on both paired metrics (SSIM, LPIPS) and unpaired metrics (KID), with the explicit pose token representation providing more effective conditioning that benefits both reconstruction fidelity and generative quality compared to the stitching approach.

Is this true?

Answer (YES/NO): NO